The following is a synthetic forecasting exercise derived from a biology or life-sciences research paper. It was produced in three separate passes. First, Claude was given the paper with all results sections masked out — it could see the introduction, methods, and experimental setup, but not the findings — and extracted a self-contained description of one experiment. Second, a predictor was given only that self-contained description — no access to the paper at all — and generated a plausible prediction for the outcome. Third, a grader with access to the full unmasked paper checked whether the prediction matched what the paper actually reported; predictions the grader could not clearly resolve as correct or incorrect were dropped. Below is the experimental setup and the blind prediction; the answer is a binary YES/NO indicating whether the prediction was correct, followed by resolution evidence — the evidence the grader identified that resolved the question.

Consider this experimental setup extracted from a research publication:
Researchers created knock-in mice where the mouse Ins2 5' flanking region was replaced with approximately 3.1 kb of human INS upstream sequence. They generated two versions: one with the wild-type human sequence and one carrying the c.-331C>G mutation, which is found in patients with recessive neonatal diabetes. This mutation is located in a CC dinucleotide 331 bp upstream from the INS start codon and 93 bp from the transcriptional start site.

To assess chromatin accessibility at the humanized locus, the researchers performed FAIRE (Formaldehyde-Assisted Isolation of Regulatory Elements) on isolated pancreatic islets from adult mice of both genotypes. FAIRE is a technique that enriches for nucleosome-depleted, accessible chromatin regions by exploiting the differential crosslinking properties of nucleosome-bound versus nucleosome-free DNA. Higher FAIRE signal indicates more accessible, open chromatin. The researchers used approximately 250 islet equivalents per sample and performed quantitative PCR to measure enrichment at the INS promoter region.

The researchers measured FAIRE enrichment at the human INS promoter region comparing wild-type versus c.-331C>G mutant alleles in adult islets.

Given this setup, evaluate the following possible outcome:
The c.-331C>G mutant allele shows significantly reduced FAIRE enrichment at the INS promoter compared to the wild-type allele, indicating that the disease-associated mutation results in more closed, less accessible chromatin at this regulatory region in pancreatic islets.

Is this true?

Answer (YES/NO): YES